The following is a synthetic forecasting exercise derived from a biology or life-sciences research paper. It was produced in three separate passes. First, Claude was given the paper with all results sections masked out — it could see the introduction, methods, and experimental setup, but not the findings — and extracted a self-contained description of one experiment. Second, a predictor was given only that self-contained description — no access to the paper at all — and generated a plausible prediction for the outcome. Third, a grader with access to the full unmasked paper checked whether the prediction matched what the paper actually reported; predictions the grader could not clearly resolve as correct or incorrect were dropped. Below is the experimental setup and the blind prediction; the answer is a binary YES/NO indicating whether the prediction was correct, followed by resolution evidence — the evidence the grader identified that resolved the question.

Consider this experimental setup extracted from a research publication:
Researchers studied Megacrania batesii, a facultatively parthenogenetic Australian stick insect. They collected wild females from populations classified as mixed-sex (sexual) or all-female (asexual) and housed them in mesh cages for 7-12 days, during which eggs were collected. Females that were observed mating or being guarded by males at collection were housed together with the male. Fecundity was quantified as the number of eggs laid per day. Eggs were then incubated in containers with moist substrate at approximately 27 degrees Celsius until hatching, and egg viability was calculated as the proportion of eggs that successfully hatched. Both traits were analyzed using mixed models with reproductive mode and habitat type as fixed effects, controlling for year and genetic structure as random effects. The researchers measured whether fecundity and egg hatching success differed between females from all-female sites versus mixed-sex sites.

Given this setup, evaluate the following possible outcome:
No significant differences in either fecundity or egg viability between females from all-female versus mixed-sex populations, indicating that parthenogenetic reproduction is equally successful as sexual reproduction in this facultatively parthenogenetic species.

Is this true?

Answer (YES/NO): YES